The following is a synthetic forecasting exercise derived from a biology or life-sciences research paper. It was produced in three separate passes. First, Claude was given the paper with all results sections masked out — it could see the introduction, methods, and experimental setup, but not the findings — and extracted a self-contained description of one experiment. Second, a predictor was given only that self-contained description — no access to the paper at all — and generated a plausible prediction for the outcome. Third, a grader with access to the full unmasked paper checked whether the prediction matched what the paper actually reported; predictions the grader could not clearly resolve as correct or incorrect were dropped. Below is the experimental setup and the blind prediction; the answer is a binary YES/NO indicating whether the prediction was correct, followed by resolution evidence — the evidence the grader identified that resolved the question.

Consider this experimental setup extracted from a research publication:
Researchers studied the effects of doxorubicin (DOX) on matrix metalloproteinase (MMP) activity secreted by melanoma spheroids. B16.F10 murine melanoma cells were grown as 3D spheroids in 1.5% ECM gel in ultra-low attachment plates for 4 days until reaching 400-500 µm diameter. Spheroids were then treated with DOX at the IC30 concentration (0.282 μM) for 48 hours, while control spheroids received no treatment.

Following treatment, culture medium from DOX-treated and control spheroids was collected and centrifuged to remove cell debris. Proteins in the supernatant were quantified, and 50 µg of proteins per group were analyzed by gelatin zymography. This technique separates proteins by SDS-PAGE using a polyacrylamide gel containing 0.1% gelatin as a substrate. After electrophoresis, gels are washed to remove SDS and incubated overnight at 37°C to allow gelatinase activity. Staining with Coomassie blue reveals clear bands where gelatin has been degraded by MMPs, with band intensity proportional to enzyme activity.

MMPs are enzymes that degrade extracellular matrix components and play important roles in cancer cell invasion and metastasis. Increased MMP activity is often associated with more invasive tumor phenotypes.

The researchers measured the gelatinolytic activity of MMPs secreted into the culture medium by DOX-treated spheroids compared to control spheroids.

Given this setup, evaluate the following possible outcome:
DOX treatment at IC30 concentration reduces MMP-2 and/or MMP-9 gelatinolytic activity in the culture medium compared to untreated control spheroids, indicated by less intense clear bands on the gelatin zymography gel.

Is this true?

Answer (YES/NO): NO